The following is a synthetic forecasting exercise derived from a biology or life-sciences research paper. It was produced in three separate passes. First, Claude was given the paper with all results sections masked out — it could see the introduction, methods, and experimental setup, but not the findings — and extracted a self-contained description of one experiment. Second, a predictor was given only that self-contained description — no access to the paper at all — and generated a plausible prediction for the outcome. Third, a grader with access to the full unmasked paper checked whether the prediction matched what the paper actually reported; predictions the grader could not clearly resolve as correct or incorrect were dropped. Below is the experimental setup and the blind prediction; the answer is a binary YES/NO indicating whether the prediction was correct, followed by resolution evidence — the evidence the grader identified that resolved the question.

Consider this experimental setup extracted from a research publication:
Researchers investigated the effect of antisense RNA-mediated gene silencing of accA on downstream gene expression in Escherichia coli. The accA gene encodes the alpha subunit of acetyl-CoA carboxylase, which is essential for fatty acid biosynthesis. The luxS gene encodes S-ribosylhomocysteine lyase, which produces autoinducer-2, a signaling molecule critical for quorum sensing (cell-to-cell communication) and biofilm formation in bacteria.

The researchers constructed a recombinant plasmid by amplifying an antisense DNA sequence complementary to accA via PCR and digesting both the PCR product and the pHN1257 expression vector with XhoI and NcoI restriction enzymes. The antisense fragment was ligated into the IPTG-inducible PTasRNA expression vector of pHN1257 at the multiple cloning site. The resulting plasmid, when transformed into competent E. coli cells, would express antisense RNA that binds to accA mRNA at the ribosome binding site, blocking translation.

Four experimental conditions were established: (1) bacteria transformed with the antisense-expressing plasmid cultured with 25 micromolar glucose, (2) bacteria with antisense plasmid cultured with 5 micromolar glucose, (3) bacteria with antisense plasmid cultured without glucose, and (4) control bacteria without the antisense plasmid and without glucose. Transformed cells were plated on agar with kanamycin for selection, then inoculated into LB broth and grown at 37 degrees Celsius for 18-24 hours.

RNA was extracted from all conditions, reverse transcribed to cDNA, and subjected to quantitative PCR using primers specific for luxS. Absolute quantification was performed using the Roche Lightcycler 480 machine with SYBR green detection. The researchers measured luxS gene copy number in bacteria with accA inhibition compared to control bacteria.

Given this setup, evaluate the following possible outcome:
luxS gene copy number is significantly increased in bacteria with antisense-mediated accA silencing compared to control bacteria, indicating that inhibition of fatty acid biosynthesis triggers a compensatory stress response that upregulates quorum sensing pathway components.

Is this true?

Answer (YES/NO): NO